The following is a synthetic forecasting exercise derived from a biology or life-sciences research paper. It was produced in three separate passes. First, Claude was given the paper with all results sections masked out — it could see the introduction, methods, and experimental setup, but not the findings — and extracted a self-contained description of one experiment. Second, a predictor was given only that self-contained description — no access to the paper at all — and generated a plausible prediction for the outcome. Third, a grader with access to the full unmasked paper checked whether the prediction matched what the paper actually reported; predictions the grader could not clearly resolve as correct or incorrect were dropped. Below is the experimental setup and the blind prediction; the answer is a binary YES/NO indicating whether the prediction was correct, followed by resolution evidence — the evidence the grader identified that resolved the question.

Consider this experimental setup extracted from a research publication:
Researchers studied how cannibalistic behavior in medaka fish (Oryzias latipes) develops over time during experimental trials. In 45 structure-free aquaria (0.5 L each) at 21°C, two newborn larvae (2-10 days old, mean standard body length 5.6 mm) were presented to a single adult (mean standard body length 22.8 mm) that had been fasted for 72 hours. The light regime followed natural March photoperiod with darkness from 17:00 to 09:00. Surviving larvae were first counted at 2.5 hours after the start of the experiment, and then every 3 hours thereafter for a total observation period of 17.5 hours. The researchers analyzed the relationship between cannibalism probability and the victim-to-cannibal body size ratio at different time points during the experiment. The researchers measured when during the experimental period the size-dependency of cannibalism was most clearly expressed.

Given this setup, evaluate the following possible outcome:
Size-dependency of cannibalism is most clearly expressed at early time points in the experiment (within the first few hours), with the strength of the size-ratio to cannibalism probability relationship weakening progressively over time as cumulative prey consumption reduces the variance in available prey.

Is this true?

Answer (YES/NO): YES